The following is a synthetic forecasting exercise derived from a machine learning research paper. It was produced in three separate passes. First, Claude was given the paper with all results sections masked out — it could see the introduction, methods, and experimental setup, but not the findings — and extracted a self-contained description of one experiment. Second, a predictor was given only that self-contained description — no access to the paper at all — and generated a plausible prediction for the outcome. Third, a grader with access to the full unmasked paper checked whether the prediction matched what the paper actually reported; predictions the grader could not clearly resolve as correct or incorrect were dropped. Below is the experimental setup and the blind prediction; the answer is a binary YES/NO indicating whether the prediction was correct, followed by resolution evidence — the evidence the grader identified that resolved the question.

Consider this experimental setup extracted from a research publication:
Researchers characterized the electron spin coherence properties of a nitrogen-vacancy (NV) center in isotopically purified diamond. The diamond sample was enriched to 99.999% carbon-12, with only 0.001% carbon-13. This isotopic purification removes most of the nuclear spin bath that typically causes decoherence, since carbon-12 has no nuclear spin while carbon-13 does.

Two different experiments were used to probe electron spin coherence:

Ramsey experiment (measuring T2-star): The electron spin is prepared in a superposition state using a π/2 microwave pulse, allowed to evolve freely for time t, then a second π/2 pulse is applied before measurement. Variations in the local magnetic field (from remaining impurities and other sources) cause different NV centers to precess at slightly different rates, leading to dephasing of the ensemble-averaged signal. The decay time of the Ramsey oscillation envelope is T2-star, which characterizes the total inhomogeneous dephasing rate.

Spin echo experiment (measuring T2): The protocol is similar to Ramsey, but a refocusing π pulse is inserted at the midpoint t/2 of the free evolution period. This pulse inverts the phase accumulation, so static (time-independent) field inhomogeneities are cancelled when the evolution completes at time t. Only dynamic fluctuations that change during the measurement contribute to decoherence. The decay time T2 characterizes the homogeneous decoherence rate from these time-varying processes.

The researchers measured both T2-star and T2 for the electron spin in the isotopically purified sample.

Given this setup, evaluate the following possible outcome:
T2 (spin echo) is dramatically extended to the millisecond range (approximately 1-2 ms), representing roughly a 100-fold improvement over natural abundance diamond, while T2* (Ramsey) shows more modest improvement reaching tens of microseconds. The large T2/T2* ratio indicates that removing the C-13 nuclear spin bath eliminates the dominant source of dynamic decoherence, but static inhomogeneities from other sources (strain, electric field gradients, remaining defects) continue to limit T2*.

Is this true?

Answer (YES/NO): YES